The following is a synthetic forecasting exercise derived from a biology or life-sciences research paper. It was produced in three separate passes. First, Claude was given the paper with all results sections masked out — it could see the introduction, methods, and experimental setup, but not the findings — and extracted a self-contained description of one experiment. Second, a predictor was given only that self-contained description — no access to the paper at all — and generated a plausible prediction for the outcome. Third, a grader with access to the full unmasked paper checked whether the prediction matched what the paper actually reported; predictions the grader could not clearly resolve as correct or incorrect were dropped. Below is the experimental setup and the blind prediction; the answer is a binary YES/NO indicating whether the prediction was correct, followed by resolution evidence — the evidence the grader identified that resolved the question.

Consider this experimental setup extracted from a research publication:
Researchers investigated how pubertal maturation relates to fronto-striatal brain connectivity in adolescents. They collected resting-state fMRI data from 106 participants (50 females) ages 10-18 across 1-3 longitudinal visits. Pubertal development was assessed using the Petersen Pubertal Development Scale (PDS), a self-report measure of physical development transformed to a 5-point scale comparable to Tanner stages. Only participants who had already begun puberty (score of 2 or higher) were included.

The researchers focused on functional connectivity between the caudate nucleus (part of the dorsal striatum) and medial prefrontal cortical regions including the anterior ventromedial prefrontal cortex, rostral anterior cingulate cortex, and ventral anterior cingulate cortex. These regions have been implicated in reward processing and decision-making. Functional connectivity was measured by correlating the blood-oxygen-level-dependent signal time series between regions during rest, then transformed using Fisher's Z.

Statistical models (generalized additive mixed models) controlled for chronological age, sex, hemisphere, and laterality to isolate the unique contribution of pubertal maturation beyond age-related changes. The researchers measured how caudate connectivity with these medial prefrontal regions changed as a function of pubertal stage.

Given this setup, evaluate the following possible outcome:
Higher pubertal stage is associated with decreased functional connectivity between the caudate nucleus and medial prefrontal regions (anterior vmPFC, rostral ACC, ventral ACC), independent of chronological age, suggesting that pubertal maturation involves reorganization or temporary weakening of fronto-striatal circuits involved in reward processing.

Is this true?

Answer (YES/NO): YES